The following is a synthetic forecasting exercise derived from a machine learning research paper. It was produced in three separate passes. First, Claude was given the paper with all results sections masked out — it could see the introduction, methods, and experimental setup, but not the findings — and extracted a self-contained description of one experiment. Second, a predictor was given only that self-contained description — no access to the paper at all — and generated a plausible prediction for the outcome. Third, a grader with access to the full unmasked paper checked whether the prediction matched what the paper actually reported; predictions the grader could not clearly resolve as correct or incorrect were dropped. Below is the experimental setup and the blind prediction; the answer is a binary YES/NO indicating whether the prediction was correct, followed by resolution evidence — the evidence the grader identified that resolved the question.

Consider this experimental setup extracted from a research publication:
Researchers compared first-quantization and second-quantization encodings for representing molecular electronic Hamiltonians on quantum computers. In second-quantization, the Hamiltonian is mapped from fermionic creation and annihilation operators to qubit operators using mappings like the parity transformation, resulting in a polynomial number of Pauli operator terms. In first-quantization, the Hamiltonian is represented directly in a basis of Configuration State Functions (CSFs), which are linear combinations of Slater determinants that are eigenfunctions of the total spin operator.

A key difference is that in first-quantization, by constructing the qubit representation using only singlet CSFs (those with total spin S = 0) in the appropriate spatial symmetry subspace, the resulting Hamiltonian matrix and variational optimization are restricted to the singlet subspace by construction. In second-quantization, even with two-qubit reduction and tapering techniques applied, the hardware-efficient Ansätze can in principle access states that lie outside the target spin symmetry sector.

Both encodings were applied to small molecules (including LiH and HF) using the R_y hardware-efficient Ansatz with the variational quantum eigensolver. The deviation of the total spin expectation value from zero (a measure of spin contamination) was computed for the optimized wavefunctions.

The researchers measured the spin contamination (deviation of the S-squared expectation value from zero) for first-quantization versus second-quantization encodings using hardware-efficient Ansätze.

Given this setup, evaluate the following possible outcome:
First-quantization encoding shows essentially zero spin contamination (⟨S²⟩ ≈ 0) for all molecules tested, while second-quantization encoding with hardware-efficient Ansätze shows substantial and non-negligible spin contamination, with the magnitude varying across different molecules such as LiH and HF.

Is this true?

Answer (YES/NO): YES